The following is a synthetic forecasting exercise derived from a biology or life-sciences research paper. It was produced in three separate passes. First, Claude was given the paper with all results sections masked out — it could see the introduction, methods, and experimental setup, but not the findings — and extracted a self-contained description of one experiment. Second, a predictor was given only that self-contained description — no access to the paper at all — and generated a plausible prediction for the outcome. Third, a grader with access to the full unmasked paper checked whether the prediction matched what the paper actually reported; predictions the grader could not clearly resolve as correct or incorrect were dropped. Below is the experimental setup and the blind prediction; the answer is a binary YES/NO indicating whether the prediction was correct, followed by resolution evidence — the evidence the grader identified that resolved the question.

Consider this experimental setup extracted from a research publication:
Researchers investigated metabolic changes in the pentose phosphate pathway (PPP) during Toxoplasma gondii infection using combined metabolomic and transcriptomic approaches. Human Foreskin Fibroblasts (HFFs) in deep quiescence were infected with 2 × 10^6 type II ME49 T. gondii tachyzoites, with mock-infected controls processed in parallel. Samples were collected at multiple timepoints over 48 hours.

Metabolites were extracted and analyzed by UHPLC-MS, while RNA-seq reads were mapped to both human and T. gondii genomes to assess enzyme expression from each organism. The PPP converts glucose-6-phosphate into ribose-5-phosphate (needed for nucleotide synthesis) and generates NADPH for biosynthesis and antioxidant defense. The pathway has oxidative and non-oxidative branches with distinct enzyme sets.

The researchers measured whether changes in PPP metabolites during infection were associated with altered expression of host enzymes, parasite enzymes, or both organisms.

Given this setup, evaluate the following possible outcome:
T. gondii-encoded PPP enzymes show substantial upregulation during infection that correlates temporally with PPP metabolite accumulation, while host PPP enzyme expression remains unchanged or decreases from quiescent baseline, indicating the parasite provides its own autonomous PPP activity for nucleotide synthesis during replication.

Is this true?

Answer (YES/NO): NO